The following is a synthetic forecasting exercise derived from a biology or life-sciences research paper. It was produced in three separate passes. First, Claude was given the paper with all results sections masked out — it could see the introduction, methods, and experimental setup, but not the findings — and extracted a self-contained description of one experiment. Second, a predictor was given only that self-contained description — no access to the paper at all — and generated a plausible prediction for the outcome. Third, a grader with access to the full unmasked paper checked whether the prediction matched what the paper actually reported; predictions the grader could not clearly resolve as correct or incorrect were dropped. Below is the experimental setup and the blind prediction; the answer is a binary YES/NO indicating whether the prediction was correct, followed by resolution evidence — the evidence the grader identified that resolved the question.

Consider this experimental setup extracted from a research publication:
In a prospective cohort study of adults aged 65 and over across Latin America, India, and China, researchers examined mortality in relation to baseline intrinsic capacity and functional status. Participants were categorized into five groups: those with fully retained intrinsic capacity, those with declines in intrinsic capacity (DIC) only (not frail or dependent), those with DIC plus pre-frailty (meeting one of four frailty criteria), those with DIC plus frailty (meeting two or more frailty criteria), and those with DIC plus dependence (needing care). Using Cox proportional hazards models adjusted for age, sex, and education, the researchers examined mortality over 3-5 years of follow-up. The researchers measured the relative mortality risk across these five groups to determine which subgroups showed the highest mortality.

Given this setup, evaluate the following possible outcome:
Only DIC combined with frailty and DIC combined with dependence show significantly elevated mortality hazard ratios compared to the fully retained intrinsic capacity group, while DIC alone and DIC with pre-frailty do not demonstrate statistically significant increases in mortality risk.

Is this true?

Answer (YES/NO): NO